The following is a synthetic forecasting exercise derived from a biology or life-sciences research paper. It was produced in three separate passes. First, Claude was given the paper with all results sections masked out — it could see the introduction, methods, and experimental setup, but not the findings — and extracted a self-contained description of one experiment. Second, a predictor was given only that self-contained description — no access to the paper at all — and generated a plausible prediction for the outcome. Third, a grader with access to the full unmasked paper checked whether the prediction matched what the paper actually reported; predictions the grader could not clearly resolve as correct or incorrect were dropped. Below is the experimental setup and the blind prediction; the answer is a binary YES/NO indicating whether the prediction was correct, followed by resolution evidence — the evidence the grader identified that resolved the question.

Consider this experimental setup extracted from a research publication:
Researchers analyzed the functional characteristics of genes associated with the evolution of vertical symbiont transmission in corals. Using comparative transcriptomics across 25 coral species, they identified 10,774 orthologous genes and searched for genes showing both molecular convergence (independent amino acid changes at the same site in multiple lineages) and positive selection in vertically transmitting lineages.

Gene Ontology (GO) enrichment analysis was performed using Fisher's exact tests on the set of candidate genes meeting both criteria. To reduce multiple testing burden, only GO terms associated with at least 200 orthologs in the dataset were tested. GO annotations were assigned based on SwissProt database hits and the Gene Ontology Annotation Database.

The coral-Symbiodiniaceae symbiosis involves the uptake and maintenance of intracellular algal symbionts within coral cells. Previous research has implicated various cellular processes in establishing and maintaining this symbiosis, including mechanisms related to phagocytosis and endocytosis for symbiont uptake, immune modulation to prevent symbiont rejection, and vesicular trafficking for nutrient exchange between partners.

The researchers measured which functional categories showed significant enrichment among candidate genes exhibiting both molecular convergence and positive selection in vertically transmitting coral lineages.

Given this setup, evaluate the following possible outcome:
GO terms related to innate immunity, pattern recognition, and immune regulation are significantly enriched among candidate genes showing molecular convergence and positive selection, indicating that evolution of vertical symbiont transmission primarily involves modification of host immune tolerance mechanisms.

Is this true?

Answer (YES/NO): NO